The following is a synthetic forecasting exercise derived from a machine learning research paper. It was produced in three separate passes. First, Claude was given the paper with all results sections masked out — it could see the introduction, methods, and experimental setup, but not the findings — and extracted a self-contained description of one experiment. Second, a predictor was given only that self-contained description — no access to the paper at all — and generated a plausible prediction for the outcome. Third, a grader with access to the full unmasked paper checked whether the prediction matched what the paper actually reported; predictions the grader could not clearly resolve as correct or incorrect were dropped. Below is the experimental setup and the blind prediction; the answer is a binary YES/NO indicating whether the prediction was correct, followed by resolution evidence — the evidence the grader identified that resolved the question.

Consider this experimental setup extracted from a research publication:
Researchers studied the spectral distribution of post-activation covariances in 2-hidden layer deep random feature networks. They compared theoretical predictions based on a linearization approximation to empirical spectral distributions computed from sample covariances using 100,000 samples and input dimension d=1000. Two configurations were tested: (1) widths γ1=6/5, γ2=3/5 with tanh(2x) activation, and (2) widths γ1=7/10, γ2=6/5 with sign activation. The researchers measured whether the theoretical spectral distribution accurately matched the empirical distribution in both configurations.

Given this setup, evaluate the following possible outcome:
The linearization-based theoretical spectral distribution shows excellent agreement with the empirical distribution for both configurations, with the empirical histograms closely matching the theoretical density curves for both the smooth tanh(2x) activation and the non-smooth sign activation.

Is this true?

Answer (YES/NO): YES